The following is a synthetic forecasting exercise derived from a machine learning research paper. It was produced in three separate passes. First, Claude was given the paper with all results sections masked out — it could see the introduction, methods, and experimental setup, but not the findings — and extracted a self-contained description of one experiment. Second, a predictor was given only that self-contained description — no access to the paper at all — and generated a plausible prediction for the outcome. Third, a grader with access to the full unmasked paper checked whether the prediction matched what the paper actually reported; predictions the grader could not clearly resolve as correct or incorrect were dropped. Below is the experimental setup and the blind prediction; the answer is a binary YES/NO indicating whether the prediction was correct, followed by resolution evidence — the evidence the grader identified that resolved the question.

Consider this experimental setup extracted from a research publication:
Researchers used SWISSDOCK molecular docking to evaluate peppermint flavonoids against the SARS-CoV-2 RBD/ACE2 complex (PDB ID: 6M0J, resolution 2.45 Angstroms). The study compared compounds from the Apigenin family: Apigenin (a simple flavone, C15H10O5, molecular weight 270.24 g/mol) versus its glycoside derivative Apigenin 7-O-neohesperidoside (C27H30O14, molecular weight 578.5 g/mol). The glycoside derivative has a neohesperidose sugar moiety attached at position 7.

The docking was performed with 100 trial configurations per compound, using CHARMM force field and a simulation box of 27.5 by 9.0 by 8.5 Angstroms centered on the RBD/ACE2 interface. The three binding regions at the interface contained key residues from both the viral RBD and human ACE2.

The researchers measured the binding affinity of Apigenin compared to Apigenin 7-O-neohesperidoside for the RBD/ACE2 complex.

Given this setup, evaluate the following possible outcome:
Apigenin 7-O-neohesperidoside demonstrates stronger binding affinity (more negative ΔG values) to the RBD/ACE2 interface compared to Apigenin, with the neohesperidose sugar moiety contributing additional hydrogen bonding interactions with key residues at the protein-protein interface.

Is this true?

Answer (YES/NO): NO